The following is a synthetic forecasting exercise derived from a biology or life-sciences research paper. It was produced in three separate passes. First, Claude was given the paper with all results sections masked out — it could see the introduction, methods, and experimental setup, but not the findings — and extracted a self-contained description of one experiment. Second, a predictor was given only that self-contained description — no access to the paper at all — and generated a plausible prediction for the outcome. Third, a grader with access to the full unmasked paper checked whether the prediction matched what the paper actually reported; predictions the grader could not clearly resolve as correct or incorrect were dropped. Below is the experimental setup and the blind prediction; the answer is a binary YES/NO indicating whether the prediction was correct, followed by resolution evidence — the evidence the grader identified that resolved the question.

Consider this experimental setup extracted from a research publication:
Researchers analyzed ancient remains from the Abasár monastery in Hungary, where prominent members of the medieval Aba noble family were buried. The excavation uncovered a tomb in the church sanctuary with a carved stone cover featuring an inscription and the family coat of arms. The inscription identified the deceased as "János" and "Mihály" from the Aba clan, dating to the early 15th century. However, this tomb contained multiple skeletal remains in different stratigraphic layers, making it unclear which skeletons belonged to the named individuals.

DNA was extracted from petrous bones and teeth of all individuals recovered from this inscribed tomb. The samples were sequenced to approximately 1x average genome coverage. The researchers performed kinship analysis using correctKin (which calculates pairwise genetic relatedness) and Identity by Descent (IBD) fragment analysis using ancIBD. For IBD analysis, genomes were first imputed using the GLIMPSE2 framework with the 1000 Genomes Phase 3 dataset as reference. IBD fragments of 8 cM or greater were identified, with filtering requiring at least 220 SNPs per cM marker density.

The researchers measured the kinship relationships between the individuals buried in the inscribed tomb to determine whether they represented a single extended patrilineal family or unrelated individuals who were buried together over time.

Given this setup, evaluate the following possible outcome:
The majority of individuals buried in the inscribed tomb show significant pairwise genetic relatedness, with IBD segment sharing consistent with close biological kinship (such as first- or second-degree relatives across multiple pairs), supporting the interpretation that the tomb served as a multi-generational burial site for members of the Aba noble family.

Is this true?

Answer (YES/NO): NO